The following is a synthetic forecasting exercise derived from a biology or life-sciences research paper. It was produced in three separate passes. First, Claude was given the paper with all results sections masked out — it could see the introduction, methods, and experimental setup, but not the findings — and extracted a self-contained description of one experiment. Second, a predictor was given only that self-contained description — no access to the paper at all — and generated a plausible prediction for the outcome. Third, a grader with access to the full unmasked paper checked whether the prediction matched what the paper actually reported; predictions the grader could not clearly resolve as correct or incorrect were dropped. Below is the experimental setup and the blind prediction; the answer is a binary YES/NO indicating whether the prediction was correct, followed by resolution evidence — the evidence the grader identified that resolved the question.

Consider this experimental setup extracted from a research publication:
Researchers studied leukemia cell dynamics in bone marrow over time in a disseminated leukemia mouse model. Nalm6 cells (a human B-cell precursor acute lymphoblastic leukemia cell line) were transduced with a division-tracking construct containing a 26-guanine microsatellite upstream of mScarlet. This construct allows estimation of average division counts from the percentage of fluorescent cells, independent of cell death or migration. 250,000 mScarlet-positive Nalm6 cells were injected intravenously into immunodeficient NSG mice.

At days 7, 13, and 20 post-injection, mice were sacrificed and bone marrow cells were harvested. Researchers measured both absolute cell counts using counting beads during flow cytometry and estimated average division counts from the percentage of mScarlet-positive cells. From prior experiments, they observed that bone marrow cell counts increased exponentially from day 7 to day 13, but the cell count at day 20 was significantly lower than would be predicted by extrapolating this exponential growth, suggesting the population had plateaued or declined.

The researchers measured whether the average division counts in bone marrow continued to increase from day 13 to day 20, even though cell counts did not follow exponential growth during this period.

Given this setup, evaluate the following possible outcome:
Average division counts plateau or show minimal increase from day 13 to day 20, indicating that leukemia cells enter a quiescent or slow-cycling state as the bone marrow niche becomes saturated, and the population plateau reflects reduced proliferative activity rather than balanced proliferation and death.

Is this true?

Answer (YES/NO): NO